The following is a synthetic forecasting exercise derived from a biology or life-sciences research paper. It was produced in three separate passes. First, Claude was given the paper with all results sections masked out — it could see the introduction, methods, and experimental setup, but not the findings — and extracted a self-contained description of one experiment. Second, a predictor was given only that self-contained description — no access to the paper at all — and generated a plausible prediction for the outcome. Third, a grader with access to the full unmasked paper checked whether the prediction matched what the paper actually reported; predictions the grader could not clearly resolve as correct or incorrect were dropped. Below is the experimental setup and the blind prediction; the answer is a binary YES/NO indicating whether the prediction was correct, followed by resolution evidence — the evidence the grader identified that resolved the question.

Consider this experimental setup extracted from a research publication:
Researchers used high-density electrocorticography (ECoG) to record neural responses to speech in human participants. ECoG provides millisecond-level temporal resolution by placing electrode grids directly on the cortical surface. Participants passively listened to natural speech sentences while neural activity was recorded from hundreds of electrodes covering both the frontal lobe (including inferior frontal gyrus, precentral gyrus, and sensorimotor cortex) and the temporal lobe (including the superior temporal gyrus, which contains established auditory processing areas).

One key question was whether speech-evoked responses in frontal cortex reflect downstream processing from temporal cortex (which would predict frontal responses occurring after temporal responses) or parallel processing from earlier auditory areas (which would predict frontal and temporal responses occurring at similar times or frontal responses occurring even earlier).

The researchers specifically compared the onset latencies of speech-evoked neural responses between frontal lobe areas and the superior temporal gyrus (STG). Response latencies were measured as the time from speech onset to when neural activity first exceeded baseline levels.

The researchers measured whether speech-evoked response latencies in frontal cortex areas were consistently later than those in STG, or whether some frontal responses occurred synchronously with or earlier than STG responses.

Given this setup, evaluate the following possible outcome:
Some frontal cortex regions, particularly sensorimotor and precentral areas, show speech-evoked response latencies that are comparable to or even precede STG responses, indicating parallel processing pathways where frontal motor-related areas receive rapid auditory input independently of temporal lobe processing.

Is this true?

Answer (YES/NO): YES